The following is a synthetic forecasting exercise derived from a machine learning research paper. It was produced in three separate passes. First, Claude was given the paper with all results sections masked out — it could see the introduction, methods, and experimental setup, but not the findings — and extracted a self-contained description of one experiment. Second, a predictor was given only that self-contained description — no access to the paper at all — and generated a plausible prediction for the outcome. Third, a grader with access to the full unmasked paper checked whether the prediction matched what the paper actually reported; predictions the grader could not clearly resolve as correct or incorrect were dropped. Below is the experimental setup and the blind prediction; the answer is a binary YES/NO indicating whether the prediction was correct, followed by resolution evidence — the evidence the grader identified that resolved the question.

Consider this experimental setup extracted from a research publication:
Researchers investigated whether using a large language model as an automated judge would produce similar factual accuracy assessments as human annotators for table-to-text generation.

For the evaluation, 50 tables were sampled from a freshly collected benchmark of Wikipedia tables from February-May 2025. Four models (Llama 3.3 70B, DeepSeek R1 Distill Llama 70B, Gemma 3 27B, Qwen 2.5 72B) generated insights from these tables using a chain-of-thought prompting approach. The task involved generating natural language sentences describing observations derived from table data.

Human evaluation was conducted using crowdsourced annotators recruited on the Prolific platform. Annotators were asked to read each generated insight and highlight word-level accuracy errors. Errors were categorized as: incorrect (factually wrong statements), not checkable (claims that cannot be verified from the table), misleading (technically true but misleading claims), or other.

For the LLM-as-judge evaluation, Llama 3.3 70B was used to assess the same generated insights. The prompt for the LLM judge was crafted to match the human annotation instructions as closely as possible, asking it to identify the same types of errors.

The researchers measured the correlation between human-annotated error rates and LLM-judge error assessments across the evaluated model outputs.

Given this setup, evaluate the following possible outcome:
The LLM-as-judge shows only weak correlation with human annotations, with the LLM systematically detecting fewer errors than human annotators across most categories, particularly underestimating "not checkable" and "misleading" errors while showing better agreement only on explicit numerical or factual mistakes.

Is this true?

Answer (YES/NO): NO